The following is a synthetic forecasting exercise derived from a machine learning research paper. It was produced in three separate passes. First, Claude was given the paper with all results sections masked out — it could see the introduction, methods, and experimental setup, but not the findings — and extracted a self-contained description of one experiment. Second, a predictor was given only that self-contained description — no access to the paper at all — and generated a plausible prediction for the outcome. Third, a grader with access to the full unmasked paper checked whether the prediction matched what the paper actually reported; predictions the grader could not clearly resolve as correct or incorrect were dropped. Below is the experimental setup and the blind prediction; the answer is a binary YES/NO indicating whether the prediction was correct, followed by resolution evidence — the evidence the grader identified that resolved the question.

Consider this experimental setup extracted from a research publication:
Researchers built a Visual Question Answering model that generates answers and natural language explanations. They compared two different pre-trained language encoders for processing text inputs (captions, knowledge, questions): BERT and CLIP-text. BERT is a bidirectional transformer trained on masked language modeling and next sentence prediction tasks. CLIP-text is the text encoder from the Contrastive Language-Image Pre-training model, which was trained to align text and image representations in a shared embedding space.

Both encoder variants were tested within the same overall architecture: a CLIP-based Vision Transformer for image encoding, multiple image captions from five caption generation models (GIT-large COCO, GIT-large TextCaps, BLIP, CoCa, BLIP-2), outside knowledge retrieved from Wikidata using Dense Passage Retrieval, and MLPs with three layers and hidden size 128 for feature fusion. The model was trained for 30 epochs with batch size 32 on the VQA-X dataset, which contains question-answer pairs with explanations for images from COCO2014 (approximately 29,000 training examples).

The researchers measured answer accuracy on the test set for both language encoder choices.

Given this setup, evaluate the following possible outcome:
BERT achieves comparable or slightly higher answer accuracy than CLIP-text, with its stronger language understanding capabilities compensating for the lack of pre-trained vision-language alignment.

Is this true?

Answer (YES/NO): NO